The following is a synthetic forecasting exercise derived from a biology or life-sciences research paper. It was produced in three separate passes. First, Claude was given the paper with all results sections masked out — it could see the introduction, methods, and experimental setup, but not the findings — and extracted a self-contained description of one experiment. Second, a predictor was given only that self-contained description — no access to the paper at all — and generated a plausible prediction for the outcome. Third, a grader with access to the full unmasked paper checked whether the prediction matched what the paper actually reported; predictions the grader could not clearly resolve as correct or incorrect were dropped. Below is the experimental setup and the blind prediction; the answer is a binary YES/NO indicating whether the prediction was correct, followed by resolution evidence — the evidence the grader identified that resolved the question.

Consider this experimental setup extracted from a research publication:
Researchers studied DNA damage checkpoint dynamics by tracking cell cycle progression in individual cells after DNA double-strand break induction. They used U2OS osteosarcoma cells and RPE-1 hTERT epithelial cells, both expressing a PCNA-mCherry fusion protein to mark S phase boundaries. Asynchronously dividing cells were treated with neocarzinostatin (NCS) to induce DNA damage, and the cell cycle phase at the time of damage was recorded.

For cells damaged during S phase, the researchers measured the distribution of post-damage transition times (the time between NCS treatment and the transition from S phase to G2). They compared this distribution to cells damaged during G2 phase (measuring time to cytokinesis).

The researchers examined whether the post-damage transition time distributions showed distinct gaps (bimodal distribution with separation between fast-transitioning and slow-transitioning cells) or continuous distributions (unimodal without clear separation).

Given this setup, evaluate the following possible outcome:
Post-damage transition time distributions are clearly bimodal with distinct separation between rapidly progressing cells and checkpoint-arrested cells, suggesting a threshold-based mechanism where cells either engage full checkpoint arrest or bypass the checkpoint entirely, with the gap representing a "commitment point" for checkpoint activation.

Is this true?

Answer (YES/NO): NO